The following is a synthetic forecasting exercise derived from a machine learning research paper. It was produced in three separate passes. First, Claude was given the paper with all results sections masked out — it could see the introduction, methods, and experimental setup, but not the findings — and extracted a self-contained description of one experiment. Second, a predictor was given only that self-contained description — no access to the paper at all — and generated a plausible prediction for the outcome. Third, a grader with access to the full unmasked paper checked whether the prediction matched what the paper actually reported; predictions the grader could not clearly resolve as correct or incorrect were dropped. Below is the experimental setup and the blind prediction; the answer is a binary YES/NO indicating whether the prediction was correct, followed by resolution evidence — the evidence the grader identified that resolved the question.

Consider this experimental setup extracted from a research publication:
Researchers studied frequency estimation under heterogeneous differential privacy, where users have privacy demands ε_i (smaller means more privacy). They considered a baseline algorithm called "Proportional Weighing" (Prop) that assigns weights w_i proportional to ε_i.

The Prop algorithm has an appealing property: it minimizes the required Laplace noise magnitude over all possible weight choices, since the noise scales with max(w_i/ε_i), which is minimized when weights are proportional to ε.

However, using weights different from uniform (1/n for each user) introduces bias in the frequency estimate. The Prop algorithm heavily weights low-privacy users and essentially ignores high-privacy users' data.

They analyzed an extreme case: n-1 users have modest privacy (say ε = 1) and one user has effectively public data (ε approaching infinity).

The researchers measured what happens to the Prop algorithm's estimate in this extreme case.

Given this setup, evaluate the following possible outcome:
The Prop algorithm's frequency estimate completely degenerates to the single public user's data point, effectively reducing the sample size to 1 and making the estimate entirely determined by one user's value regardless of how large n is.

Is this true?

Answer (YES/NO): YES